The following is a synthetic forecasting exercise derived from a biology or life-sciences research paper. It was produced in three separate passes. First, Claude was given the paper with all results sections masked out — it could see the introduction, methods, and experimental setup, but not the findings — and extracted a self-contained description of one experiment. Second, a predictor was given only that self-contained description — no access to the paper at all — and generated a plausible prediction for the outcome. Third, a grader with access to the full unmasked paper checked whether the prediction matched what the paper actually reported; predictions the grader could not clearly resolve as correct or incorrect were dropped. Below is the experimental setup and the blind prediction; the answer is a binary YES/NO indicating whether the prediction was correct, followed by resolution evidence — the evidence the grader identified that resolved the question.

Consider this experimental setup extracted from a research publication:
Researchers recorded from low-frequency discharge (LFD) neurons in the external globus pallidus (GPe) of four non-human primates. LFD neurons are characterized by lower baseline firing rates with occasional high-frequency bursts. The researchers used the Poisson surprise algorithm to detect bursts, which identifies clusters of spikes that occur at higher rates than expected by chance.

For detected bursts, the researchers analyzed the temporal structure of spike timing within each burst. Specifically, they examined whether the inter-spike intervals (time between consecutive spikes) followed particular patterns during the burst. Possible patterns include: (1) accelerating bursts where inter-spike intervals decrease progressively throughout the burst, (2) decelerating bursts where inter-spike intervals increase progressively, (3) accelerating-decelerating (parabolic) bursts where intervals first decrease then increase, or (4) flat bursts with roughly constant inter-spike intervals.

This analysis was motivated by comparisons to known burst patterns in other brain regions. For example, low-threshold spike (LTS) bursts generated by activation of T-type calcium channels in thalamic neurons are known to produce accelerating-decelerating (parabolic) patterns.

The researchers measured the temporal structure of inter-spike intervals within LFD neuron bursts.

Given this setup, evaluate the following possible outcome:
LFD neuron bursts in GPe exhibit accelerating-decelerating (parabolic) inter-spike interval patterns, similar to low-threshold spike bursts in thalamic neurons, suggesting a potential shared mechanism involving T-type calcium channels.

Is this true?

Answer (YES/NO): YES